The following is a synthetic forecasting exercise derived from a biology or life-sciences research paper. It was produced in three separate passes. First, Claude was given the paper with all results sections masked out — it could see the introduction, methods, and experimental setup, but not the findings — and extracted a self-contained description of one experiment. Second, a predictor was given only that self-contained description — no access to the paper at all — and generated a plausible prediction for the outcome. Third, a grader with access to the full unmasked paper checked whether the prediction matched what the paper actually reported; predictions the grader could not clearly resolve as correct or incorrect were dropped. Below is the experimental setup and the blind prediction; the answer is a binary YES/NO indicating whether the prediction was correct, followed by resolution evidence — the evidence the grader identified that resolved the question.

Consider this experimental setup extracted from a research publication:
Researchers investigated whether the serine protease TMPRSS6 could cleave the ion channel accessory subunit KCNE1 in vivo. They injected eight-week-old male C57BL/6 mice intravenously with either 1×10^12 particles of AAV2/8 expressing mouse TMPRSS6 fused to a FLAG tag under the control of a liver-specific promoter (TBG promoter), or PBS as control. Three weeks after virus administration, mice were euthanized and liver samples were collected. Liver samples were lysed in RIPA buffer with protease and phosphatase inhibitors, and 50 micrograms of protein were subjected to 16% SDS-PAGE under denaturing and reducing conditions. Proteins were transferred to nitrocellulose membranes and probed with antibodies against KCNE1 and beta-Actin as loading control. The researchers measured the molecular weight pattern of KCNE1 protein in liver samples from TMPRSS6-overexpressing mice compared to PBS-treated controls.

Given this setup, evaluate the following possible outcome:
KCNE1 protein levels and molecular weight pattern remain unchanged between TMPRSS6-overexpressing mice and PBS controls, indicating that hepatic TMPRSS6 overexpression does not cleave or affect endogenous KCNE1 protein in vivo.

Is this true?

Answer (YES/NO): NO